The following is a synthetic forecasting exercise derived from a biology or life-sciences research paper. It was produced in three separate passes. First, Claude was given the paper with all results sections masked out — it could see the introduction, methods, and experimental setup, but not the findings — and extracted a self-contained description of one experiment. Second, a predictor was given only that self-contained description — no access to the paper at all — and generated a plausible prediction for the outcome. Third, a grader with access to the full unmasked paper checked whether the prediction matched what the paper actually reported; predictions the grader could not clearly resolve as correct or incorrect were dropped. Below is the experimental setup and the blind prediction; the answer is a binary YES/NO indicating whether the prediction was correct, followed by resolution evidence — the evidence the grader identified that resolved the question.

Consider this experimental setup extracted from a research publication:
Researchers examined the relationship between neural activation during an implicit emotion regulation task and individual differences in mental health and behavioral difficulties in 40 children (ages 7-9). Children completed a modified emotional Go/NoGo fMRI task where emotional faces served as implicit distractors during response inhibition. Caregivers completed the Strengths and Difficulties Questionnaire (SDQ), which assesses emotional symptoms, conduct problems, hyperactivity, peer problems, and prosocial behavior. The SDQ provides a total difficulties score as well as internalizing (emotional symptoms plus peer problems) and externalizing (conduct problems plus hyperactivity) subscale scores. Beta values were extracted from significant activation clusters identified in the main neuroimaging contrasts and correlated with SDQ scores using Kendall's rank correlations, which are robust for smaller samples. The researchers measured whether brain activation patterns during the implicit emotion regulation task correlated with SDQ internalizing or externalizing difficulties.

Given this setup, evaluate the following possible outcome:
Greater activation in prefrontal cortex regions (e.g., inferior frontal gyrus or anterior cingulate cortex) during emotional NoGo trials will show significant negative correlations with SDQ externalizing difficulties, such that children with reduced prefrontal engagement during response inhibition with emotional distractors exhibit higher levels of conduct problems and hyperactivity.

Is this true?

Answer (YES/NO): NO